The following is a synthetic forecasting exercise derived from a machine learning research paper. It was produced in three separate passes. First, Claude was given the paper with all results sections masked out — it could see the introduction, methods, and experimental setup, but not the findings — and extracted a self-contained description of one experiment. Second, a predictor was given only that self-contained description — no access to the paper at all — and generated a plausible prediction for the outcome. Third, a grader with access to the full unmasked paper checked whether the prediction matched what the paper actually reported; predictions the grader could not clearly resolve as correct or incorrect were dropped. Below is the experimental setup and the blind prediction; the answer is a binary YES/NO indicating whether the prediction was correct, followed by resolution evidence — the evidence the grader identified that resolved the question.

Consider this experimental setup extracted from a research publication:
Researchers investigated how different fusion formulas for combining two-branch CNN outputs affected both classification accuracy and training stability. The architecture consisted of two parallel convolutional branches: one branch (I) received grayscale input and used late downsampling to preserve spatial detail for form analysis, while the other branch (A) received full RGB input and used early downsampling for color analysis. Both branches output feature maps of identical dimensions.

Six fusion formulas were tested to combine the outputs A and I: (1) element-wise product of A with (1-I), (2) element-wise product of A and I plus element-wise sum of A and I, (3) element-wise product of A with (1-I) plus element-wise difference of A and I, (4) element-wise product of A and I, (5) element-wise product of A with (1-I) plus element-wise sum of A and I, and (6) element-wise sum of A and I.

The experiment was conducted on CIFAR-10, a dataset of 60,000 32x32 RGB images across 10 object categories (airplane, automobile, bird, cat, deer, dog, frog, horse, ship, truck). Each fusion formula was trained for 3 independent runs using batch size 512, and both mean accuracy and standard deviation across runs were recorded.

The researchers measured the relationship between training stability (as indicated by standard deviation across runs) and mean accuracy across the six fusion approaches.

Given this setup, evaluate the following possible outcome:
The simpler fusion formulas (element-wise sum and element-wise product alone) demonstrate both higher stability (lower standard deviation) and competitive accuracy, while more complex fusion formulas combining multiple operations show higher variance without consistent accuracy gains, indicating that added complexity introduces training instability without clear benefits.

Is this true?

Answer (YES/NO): NO